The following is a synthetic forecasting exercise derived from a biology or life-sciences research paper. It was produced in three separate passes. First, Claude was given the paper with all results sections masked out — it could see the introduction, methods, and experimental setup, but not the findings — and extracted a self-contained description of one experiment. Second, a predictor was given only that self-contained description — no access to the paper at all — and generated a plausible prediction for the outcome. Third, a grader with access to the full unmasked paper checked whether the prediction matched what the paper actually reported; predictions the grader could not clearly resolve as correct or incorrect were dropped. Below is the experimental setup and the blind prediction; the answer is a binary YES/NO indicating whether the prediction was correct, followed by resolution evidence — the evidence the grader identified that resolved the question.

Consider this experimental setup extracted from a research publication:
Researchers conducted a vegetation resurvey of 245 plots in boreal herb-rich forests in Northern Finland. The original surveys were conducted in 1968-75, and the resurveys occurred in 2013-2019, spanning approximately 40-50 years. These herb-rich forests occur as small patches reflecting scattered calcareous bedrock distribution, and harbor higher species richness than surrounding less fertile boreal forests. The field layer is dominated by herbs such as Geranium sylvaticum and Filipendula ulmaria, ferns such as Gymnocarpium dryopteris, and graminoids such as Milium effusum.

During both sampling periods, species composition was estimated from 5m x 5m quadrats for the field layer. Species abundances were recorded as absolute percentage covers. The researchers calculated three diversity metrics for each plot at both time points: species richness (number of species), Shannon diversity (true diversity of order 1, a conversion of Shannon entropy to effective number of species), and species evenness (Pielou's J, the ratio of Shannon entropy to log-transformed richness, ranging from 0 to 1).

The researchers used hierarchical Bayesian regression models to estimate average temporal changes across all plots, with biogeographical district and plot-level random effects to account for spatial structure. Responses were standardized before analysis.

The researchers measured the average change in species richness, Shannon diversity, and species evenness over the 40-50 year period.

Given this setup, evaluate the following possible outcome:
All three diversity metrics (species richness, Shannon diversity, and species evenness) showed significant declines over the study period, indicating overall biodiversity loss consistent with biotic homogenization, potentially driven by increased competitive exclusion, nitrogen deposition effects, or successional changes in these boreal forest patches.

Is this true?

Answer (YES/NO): NO